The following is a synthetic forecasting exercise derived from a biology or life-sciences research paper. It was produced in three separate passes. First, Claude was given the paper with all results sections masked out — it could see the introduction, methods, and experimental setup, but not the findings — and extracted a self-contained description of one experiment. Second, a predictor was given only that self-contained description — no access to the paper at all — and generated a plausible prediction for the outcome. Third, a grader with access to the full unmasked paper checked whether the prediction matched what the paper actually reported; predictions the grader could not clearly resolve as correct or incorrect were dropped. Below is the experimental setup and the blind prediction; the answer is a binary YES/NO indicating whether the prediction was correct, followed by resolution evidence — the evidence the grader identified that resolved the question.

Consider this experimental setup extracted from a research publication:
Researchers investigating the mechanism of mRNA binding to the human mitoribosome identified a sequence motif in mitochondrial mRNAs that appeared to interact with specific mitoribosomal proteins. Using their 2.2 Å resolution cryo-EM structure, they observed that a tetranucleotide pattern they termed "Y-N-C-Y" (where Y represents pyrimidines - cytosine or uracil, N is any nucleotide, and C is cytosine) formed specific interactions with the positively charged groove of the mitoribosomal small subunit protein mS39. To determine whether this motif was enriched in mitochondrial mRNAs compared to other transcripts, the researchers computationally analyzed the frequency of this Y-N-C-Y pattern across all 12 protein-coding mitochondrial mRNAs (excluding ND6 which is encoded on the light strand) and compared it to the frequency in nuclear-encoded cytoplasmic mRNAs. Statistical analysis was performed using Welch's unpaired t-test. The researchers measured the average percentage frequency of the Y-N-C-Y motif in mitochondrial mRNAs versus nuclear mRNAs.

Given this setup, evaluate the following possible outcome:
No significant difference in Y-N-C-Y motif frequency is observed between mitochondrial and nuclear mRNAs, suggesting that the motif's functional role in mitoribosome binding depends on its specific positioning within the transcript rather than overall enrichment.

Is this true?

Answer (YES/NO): NO